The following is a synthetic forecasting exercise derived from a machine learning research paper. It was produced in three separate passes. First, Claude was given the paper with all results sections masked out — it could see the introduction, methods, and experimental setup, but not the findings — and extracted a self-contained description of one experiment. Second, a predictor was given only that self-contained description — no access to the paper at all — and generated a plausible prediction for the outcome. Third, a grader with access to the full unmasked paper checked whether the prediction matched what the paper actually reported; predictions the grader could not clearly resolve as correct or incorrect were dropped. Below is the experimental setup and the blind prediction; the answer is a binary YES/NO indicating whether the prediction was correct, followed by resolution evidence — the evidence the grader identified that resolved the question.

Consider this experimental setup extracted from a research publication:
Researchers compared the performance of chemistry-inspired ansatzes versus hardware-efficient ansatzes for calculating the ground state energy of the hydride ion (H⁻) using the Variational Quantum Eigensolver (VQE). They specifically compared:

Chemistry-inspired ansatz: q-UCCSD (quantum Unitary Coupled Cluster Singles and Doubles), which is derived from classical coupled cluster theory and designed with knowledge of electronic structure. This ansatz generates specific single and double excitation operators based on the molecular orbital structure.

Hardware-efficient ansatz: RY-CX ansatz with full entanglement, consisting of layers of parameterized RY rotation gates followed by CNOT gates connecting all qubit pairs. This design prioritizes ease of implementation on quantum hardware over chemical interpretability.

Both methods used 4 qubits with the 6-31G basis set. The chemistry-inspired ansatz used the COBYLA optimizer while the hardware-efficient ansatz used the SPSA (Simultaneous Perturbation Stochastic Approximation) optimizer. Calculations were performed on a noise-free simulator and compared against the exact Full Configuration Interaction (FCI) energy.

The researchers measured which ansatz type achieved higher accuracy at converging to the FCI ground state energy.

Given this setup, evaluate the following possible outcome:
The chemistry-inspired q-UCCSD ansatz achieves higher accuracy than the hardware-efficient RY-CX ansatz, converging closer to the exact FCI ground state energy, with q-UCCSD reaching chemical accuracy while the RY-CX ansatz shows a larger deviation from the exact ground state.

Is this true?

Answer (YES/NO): YES